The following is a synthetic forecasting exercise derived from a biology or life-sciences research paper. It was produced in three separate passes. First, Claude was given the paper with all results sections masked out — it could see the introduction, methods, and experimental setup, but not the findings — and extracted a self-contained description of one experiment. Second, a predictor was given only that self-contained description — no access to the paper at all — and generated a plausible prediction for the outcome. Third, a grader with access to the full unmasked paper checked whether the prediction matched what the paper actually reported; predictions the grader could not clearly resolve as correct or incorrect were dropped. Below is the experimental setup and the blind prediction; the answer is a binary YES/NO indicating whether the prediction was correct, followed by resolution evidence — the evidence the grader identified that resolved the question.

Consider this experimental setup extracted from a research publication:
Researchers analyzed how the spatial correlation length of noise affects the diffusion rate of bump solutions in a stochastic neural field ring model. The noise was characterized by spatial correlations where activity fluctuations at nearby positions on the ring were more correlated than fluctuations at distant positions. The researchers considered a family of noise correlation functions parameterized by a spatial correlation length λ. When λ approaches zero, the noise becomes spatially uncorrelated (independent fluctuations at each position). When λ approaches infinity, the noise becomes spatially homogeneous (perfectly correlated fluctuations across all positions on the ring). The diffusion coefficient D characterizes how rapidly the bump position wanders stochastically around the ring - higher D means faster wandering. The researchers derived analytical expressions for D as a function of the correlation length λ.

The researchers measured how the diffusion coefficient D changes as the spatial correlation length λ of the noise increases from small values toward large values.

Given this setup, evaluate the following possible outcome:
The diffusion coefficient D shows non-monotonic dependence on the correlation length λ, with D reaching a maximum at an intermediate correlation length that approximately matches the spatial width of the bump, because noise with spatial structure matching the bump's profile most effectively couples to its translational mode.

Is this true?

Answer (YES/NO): NO